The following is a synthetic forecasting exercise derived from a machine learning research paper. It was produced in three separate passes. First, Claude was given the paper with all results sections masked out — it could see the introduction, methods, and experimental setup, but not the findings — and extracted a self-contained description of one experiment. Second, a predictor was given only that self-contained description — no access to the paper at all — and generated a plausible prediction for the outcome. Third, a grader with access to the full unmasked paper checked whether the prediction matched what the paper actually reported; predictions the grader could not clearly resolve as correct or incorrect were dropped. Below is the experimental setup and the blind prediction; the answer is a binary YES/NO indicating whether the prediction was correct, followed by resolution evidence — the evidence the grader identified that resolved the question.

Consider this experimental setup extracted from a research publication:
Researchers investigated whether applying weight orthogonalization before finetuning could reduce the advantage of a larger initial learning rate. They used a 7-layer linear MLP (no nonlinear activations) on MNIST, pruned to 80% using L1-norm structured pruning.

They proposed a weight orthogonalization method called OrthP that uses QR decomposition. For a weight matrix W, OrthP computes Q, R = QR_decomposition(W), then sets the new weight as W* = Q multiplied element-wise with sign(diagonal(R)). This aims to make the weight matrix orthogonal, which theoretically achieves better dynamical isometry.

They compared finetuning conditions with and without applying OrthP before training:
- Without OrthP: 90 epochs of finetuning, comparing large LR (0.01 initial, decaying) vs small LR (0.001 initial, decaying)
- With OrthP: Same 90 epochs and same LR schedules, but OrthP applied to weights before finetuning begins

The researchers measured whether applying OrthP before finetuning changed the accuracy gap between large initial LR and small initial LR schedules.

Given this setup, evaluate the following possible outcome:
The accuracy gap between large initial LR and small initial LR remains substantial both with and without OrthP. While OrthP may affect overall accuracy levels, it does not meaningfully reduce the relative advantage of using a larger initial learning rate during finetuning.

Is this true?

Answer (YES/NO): NO